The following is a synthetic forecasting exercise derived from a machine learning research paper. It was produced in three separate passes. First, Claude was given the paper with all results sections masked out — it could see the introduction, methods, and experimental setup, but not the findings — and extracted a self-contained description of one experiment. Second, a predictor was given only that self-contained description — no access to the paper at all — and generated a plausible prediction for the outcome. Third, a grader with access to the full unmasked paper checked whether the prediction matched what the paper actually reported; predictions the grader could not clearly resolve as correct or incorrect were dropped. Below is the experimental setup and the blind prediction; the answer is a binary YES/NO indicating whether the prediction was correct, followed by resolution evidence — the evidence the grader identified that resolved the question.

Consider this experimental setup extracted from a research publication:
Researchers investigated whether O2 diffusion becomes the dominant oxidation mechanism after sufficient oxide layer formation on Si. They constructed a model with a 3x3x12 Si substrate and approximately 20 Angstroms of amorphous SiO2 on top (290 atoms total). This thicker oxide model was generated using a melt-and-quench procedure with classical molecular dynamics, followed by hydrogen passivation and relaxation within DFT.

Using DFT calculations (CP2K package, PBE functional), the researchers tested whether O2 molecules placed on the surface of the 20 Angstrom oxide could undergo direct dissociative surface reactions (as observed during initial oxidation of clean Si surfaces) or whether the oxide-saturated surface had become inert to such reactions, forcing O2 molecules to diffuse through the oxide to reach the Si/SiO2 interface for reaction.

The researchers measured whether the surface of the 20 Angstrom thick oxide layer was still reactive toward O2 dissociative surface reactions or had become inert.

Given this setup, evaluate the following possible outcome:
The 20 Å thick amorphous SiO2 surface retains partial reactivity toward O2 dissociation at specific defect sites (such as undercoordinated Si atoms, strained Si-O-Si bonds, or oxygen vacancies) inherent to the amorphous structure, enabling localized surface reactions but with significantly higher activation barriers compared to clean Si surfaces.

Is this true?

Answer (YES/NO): NO